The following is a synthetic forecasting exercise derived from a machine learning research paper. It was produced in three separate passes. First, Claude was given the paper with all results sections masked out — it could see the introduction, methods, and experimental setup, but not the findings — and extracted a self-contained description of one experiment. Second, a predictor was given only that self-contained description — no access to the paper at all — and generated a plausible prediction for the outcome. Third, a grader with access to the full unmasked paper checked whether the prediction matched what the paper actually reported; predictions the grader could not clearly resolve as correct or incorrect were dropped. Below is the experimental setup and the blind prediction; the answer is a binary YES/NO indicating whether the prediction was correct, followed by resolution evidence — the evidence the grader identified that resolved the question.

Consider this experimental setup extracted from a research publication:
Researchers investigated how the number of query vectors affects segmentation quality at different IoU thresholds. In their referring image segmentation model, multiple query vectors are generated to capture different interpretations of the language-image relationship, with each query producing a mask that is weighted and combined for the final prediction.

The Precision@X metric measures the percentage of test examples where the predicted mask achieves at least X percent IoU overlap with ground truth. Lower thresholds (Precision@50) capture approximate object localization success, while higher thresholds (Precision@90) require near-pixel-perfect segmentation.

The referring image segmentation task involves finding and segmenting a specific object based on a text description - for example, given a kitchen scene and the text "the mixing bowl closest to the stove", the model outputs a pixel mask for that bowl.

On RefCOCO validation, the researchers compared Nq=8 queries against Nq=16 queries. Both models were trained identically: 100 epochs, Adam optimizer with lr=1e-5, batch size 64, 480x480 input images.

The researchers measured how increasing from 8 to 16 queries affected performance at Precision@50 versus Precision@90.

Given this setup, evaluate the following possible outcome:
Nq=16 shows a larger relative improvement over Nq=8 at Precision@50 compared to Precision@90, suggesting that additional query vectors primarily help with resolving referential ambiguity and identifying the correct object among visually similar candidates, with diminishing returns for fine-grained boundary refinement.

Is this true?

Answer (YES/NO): YES